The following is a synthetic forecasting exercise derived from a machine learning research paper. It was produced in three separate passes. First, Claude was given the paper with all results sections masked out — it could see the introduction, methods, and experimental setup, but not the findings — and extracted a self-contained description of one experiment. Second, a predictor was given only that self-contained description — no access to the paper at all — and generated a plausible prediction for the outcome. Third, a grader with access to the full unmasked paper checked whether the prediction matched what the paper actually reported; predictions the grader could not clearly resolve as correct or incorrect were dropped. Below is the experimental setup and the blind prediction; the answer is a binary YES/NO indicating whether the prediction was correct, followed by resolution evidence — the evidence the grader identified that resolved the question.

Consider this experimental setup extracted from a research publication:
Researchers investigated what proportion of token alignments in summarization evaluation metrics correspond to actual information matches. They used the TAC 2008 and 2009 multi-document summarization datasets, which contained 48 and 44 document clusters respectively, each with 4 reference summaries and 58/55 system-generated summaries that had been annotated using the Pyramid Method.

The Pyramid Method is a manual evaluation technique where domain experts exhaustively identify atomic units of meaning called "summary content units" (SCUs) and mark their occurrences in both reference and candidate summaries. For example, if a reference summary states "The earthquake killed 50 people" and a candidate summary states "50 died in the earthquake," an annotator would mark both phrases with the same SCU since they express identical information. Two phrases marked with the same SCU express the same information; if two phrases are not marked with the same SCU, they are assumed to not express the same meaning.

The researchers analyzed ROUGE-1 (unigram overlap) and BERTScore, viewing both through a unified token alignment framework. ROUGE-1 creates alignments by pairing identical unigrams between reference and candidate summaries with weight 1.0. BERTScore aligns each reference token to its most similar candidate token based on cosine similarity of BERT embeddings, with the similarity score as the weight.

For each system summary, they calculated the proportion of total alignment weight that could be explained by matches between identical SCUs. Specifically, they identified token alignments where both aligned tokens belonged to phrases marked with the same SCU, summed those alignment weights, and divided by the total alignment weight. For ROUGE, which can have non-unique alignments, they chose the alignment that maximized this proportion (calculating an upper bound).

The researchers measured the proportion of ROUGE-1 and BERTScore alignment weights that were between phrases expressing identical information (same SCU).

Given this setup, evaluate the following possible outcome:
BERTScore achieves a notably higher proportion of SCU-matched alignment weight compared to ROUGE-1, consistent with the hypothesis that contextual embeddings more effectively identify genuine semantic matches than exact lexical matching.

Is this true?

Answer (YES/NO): NO